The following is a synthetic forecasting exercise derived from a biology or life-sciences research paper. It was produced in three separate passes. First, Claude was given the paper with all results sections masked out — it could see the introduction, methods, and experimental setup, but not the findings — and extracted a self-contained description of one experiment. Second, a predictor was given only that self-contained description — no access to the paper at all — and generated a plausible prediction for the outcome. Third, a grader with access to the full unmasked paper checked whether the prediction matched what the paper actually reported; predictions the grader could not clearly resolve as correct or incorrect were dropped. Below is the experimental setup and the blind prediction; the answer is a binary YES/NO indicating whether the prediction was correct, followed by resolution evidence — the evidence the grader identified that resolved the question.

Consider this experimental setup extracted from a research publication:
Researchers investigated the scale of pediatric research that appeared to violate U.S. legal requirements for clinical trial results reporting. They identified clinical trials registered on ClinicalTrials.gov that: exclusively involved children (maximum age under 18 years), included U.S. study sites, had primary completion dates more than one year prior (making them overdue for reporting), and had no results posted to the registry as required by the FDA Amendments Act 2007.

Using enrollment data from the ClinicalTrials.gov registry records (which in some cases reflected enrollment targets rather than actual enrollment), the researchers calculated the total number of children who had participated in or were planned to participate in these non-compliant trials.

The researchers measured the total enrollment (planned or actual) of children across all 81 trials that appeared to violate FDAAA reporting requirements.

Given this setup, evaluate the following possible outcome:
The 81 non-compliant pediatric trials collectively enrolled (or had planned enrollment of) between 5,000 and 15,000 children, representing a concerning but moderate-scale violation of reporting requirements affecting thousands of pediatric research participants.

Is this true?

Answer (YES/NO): YES